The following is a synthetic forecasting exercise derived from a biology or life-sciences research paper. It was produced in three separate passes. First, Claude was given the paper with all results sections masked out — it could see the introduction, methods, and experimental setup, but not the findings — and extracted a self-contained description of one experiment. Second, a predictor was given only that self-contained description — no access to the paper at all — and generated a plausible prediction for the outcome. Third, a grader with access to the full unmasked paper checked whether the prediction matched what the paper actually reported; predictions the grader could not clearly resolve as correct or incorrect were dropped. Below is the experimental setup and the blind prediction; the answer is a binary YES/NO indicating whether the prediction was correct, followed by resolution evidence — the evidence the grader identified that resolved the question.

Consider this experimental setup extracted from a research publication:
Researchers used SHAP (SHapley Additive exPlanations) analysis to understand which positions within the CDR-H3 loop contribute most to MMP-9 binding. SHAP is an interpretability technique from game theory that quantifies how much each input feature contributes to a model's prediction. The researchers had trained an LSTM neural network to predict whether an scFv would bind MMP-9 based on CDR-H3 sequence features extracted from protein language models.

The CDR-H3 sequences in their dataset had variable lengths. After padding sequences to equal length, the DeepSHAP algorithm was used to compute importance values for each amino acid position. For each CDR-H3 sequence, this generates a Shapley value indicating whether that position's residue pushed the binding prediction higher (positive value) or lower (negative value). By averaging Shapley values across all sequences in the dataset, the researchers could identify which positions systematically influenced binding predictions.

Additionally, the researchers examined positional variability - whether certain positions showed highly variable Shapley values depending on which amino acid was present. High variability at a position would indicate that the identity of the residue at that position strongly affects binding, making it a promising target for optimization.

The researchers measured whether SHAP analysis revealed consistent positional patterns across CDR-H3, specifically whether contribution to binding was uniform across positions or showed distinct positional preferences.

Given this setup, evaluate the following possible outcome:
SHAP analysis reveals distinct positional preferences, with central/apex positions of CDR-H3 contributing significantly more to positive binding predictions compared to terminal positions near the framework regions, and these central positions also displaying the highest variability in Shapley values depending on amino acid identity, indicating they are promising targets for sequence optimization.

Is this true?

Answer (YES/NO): NO